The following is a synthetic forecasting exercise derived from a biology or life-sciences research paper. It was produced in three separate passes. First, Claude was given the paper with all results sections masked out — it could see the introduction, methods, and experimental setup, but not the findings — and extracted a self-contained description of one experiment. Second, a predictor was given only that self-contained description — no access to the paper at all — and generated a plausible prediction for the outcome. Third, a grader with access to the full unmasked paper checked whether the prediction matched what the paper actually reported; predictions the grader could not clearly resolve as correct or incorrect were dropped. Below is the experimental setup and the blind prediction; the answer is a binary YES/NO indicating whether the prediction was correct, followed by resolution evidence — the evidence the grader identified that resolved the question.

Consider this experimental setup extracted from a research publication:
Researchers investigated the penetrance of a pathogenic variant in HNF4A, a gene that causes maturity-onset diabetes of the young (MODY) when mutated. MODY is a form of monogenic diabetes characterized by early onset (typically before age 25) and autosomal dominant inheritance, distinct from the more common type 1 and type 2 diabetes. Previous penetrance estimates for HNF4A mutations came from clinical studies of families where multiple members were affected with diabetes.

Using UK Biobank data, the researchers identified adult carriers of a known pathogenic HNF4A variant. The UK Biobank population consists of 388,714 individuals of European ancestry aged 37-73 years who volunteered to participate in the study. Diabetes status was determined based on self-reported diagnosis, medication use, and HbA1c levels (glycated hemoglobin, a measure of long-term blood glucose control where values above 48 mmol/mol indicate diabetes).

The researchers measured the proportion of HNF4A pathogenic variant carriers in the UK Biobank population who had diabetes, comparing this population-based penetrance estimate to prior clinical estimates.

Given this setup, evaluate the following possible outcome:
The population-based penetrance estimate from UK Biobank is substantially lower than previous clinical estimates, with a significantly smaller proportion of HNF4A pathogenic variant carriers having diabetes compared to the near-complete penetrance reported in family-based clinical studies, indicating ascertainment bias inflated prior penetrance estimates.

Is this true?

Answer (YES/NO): YES